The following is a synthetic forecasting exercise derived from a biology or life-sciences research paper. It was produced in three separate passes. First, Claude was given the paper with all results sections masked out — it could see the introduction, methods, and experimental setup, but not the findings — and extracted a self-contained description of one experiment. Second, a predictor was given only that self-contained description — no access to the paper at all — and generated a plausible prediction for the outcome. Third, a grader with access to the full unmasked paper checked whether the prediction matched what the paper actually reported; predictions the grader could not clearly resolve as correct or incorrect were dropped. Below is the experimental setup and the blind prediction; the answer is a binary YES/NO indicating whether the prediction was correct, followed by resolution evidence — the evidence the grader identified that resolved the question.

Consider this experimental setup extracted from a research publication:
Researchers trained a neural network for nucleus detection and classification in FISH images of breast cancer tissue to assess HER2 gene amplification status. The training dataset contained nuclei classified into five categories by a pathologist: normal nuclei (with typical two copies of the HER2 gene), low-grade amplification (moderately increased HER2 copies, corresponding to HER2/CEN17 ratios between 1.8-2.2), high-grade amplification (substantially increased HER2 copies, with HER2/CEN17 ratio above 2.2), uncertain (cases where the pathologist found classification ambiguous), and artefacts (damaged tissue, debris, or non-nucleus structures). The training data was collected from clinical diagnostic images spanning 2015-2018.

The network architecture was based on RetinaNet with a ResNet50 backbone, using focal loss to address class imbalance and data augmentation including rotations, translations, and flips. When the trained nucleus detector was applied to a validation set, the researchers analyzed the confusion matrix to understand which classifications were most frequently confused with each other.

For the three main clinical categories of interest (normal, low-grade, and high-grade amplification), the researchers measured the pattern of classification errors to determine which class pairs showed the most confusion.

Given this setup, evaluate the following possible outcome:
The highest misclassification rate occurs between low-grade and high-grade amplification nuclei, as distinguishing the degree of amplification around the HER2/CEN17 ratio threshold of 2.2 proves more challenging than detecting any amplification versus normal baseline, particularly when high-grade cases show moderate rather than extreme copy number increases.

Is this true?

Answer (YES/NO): NO